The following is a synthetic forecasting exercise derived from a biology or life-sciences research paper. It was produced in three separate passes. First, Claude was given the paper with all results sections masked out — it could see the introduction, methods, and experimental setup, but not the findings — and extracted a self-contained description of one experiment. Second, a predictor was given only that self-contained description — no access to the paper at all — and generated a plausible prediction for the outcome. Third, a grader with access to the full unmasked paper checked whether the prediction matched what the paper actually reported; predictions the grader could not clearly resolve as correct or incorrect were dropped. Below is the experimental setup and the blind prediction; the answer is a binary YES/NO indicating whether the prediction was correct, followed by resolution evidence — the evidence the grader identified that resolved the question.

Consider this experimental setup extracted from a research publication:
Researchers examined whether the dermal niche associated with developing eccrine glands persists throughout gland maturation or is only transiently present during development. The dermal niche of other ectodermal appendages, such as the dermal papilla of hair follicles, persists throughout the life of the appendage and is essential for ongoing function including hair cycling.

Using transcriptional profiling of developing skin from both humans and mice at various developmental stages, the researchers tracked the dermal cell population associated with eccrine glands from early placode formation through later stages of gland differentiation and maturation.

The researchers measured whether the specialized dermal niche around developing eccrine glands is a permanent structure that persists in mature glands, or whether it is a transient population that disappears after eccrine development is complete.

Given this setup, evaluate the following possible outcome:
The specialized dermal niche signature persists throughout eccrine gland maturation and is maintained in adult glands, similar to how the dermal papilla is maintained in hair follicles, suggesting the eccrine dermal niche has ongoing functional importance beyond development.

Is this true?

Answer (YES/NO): NO